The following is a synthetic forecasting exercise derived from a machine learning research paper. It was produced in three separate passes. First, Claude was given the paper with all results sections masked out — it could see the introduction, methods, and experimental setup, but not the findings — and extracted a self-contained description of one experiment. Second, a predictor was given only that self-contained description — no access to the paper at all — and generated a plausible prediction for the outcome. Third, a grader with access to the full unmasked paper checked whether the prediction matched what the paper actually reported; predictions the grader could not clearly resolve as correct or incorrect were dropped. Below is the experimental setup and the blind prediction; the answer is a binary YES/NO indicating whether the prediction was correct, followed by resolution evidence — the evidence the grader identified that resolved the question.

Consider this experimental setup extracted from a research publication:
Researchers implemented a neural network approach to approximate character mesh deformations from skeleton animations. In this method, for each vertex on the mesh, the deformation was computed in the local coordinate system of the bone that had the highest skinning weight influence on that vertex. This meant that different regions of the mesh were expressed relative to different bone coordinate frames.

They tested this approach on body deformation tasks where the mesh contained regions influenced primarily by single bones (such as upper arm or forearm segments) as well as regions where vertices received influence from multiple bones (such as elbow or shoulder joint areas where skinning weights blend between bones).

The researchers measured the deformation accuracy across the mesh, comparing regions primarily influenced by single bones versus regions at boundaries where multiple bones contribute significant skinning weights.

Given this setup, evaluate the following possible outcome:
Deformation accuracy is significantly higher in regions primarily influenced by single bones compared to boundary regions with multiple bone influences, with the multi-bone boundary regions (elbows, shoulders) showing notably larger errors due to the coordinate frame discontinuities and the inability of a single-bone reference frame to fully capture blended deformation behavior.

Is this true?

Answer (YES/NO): YES